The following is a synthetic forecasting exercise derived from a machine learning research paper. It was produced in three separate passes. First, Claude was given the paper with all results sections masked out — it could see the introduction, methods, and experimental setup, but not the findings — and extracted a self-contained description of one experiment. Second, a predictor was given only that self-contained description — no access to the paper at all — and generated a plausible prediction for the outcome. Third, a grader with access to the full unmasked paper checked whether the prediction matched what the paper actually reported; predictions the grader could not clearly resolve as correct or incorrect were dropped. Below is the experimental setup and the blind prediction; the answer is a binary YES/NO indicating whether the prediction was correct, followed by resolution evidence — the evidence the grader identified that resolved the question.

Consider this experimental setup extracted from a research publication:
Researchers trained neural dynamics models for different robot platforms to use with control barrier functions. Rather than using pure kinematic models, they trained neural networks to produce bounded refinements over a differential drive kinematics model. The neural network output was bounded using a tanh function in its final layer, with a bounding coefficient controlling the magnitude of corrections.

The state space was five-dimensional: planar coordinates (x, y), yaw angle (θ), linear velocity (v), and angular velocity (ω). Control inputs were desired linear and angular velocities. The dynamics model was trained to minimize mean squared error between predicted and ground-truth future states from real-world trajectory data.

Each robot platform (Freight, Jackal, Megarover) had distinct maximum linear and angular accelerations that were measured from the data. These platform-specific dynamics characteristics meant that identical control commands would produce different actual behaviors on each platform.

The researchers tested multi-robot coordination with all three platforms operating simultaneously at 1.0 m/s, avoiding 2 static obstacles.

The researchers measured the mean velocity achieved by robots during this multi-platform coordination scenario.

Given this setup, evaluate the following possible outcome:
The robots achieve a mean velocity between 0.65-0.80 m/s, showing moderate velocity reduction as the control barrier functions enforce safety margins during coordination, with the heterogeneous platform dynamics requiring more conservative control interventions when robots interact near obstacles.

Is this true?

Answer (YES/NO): NO